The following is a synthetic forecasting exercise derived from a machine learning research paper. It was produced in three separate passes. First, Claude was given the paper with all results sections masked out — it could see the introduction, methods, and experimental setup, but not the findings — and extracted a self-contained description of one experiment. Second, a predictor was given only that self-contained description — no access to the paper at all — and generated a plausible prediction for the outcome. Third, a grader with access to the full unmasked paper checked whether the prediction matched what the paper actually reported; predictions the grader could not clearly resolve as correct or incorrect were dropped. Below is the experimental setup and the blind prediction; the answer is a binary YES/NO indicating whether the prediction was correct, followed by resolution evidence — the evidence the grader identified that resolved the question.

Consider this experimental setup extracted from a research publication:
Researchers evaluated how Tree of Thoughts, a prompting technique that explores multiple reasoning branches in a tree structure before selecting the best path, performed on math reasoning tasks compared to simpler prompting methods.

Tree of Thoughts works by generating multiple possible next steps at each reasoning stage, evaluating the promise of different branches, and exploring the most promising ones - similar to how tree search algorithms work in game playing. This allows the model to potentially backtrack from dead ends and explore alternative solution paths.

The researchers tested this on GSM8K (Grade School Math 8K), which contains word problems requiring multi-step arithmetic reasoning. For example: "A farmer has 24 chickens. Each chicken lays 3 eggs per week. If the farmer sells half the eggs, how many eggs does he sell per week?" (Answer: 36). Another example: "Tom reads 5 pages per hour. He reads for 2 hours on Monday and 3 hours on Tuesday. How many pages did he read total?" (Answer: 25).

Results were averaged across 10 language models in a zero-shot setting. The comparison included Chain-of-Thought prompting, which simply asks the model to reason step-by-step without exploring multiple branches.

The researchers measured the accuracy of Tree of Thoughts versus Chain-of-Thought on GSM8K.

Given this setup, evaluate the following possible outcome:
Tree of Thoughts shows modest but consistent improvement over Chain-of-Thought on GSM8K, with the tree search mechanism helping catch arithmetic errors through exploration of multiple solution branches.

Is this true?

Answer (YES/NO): NO